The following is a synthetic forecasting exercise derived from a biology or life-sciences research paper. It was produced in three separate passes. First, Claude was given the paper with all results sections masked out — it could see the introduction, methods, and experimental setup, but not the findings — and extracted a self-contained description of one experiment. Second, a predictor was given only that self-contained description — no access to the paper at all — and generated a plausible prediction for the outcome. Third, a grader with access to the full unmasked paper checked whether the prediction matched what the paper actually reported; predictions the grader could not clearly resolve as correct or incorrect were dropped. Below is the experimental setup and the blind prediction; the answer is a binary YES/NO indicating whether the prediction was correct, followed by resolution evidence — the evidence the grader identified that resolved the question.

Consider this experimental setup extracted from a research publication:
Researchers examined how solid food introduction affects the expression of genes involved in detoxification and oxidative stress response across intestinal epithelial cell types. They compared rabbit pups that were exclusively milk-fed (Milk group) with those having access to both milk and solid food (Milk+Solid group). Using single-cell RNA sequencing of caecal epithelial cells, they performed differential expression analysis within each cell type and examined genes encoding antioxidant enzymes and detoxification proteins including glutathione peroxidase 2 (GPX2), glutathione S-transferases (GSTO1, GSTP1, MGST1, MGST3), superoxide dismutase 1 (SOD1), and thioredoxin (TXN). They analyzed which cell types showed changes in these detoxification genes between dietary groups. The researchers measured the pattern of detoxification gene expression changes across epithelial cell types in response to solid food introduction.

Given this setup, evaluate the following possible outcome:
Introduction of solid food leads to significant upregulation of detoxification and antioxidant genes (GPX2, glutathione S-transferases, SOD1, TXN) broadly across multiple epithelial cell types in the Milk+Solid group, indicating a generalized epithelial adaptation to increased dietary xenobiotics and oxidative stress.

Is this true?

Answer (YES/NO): YES